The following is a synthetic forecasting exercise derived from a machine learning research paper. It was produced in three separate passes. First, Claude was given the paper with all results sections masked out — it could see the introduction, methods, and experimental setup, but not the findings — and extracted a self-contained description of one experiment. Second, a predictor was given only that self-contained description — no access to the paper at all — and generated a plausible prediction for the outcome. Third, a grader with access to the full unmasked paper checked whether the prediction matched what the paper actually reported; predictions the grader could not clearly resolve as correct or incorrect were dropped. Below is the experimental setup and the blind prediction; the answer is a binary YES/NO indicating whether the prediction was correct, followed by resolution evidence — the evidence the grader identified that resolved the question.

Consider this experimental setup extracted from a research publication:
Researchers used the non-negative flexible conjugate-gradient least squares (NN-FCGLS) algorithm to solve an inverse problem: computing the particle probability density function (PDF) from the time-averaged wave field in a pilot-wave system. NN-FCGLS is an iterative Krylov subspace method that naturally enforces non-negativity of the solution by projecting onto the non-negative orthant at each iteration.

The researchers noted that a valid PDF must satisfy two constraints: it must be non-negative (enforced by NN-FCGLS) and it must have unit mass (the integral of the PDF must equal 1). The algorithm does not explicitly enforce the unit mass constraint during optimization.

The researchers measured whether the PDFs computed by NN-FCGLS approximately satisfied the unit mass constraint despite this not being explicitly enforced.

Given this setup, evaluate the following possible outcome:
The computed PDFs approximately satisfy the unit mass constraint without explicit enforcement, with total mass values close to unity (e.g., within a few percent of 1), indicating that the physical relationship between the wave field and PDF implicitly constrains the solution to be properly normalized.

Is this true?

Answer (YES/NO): YES